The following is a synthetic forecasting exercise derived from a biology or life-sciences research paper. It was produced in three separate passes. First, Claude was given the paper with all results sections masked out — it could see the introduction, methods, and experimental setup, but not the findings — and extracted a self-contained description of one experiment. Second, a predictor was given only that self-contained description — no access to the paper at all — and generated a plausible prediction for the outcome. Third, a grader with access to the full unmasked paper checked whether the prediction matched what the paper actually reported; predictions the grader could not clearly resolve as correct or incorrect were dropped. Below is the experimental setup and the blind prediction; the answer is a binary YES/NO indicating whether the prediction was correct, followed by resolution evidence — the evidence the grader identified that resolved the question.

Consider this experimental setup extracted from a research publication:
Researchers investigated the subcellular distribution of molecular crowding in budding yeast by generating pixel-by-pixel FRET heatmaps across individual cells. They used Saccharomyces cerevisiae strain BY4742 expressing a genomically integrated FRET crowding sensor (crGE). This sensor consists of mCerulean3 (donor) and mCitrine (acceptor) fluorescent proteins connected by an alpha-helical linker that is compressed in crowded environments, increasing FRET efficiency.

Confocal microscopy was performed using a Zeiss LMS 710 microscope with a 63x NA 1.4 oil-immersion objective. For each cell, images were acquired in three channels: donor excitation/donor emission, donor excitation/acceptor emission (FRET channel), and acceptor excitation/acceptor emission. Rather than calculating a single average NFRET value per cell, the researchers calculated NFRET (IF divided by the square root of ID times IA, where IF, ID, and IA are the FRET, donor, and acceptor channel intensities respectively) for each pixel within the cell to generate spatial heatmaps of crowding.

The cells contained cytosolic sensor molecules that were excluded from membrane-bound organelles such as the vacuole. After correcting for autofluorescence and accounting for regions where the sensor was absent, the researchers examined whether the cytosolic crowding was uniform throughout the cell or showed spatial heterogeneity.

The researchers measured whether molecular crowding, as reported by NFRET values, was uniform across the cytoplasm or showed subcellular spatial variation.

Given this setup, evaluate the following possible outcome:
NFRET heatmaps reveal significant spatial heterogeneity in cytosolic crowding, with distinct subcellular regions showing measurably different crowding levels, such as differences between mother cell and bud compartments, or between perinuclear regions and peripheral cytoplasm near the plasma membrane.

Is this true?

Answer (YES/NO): NO